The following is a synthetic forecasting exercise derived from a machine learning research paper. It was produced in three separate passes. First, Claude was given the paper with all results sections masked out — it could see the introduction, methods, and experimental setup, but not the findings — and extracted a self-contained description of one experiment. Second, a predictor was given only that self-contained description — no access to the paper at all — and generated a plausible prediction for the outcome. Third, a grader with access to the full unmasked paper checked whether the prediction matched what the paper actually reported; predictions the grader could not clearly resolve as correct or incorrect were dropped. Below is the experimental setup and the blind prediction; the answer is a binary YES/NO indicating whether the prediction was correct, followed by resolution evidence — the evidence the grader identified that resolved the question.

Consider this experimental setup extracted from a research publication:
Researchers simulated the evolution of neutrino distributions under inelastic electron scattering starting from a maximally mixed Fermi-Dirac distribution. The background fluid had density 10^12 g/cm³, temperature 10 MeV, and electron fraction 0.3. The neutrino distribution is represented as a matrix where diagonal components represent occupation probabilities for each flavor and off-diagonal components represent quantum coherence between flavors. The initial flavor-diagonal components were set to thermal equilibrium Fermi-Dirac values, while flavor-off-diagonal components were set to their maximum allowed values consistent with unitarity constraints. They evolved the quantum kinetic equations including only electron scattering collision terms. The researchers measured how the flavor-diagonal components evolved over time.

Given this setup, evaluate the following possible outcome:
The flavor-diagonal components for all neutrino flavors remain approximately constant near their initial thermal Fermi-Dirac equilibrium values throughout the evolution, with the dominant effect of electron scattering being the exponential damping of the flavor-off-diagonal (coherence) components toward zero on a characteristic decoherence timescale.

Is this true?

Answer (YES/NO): NO